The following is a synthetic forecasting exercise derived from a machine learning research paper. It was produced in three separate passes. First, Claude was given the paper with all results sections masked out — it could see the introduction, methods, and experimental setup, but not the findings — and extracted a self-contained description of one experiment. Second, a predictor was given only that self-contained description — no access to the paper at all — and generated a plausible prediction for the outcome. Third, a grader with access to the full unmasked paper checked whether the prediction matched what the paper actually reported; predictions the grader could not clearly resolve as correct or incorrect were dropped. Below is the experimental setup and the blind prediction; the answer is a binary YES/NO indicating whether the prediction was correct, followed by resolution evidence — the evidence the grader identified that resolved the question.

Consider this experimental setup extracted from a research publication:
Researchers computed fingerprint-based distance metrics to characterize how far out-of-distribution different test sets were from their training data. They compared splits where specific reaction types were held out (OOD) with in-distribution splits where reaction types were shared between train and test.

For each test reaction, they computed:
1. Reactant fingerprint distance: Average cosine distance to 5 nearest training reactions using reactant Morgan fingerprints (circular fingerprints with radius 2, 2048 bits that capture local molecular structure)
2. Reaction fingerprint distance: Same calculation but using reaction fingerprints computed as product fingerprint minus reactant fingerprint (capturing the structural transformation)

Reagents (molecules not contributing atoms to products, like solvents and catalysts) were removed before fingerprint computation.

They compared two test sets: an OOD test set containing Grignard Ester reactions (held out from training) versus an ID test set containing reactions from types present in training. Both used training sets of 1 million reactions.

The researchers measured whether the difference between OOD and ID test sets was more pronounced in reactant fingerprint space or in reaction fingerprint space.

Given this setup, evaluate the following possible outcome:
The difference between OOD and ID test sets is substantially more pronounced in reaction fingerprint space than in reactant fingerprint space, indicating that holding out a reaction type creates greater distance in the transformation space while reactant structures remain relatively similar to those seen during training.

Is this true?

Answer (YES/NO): YES